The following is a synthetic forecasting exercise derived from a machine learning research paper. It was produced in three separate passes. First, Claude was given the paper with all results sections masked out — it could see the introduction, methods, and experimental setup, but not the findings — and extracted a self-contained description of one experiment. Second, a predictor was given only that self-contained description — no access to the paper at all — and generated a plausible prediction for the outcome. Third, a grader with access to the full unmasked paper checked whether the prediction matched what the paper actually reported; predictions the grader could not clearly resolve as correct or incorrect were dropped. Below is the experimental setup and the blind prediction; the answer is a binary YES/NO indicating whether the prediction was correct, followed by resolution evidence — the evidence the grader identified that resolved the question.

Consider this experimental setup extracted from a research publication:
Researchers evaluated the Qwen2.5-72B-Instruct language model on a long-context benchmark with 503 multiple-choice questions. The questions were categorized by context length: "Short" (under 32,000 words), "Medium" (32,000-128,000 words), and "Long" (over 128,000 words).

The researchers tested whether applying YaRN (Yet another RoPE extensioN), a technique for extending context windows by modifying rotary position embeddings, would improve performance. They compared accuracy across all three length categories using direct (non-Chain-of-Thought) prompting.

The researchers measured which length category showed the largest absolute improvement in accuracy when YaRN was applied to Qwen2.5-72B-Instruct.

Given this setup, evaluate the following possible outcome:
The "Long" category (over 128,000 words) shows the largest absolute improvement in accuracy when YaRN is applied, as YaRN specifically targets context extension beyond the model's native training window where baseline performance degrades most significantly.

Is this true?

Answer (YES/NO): NO